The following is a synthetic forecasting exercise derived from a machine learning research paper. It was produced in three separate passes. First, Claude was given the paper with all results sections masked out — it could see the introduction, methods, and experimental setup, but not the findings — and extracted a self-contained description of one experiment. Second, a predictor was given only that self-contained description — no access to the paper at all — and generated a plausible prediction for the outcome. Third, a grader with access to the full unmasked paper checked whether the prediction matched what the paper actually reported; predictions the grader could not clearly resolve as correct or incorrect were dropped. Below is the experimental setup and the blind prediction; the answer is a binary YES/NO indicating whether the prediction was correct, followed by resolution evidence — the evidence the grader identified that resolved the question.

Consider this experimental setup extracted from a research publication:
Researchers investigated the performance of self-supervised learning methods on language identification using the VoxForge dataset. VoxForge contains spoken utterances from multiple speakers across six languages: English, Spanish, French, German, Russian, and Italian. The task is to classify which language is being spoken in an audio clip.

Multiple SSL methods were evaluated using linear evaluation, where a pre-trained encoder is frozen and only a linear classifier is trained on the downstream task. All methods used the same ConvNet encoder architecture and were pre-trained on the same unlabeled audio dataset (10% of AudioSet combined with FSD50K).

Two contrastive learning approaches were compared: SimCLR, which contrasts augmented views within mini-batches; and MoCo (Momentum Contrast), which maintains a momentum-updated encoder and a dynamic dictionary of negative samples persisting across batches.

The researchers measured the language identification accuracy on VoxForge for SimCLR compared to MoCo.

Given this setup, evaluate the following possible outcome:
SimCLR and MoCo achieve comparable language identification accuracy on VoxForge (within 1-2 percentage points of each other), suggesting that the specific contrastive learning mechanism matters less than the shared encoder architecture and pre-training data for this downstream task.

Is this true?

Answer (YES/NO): NO